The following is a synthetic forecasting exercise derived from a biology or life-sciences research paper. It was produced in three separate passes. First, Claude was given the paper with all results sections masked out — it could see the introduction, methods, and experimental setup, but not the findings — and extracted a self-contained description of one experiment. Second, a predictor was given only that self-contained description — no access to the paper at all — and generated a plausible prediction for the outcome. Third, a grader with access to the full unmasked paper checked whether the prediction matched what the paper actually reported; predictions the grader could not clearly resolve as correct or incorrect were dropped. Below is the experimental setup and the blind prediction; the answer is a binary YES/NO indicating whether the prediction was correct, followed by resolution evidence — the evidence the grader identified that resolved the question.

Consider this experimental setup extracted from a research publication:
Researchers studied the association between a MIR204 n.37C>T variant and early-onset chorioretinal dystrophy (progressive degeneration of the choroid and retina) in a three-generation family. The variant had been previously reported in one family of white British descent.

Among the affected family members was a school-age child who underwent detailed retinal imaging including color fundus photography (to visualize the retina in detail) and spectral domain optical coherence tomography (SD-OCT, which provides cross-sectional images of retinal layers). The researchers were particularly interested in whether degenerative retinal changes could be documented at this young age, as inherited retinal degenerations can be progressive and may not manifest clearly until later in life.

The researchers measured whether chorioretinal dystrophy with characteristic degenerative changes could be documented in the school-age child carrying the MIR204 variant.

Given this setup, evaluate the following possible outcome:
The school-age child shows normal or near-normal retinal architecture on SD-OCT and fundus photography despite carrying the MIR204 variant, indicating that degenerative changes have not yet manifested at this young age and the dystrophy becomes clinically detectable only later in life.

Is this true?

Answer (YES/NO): NO